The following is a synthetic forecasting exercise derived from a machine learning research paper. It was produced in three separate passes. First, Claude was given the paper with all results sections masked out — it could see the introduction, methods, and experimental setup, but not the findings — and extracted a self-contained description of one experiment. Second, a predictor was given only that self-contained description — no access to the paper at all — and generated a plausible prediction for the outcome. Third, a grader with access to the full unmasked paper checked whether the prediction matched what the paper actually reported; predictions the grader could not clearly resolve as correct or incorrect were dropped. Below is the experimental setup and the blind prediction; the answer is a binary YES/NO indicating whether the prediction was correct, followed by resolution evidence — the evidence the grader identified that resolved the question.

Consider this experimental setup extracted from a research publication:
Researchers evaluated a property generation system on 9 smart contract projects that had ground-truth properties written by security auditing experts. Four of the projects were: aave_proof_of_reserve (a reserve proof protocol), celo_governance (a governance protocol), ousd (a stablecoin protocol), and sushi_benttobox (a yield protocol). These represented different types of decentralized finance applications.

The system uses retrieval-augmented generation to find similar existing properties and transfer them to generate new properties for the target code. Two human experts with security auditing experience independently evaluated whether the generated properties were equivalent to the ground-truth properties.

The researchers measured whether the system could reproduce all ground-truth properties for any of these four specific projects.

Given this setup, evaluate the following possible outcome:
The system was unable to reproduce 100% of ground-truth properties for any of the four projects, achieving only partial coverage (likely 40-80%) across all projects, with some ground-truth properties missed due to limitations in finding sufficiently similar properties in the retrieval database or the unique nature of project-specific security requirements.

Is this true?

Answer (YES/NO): NO